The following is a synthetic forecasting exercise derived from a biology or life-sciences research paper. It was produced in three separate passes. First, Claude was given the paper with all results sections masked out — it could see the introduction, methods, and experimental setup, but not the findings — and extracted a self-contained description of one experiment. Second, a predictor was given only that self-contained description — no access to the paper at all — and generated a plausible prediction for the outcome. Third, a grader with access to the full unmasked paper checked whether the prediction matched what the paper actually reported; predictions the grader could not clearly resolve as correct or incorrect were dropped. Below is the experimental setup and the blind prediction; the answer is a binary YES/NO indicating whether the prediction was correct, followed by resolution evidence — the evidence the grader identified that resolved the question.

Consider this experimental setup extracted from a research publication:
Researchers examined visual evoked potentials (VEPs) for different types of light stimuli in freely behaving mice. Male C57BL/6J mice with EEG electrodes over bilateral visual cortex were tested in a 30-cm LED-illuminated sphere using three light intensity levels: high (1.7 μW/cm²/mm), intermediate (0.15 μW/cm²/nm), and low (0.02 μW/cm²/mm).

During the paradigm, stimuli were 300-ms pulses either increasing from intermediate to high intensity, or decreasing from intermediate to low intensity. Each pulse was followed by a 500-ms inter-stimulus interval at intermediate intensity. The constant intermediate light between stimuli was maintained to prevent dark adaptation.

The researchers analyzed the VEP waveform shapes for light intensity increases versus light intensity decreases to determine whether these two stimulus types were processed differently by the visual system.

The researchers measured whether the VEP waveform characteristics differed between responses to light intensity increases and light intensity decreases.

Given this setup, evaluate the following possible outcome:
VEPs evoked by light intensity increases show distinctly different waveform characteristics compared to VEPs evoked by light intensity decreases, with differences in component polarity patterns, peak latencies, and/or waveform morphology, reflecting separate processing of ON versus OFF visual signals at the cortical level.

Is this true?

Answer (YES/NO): YES